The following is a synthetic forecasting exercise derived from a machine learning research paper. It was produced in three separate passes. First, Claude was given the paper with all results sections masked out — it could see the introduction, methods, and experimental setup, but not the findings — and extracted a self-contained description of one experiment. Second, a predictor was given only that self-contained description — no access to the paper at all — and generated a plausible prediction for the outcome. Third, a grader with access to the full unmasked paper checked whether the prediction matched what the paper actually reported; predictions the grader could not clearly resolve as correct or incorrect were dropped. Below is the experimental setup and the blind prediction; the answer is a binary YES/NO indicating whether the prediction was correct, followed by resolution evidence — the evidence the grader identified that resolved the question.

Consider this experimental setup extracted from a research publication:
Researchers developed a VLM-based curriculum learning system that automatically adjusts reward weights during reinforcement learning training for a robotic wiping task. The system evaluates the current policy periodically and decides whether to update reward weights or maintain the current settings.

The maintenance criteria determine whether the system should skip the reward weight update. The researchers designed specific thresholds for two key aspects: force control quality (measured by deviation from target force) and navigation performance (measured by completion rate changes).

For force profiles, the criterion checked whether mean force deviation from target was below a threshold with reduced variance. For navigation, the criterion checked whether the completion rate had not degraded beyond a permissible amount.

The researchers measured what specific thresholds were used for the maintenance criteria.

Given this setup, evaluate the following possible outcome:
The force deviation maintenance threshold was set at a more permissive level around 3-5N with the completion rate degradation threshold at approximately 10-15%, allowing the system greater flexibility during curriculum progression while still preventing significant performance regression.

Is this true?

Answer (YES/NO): YES